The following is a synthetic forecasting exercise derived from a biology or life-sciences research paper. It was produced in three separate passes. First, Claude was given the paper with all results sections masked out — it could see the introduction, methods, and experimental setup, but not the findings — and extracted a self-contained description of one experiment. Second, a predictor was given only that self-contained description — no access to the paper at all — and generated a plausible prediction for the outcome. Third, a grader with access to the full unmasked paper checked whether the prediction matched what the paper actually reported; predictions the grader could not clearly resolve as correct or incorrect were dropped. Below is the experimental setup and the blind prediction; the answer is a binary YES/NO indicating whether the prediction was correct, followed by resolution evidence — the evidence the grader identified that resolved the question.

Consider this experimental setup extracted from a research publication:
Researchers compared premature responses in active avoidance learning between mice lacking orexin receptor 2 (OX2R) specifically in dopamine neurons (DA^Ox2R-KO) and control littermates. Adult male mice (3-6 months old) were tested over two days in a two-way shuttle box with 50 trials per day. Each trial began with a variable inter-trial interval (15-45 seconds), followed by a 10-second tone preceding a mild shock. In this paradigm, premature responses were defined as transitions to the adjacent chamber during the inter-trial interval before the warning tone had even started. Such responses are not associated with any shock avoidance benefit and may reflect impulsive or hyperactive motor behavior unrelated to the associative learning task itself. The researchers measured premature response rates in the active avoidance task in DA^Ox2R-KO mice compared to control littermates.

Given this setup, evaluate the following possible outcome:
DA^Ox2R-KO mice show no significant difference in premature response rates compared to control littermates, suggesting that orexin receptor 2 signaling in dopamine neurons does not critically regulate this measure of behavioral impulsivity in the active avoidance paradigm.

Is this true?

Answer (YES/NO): YES